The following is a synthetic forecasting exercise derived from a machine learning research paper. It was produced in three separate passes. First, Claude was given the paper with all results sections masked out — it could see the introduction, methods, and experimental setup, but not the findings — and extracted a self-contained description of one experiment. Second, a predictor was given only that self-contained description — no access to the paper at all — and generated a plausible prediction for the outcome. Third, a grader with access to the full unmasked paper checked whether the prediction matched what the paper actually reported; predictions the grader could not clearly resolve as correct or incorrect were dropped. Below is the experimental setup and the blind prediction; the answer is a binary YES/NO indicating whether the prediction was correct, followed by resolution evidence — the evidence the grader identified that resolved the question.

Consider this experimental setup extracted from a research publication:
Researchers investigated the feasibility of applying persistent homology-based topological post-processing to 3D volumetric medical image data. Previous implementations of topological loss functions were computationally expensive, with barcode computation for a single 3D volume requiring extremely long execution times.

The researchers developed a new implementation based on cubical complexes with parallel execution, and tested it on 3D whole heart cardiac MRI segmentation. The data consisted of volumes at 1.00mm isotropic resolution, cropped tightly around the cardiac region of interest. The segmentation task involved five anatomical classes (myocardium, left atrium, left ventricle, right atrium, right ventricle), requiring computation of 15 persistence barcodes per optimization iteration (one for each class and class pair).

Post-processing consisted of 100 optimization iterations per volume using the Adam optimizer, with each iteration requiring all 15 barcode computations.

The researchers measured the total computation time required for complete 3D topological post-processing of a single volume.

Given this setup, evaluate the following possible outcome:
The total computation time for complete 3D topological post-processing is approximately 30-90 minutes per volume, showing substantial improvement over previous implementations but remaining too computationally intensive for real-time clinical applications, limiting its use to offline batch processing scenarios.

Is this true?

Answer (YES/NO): NO